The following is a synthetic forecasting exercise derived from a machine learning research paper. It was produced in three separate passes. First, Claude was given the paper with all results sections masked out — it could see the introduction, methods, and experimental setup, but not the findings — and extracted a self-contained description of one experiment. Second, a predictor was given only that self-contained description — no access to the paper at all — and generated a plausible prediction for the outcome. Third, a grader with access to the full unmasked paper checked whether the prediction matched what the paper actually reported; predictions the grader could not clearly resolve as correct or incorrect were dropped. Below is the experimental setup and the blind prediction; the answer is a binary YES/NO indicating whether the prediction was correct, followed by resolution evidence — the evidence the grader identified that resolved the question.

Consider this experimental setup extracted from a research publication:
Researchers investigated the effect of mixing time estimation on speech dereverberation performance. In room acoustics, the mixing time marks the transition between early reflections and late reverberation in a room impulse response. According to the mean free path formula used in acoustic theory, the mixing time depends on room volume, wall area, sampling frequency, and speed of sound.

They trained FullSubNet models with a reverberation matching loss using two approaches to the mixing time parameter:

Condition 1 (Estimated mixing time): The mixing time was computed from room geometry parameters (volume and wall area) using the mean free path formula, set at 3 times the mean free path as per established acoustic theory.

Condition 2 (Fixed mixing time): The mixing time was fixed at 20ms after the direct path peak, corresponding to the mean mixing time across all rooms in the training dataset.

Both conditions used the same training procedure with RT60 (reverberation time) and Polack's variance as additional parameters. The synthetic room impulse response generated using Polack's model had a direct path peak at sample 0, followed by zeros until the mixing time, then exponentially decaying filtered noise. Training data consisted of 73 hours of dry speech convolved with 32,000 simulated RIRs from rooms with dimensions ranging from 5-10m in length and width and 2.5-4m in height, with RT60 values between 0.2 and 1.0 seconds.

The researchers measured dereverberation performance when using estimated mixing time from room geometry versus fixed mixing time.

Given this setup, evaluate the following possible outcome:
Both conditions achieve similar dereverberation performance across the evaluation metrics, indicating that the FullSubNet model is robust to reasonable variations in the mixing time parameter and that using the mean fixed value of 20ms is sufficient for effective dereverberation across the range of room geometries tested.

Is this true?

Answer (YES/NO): NO